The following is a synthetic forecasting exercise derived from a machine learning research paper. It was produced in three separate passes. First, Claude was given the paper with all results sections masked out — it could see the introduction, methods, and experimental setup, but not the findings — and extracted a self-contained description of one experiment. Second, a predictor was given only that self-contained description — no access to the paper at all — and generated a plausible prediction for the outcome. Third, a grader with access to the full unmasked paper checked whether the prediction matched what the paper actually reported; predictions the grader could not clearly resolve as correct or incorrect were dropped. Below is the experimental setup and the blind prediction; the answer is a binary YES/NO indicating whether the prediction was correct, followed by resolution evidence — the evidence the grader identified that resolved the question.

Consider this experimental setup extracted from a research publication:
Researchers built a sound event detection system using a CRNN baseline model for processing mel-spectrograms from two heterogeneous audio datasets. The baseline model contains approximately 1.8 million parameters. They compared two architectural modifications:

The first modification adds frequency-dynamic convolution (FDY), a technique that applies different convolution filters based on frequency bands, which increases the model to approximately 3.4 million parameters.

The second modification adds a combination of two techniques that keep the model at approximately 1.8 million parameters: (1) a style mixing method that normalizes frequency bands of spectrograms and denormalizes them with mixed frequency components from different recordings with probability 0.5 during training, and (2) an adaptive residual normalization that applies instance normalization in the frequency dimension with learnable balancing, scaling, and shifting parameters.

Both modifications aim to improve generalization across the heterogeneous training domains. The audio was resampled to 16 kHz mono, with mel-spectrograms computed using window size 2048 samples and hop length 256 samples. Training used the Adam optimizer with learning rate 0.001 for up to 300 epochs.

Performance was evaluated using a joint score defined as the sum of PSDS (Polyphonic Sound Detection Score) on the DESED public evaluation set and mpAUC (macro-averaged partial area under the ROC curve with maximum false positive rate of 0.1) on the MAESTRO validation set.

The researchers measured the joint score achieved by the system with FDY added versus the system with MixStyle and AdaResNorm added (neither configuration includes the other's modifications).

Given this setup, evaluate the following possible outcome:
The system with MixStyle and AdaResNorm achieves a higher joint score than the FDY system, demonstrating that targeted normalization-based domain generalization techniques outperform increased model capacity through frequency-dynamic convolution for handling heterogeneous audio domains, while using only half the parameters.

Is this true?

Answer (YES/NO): NO